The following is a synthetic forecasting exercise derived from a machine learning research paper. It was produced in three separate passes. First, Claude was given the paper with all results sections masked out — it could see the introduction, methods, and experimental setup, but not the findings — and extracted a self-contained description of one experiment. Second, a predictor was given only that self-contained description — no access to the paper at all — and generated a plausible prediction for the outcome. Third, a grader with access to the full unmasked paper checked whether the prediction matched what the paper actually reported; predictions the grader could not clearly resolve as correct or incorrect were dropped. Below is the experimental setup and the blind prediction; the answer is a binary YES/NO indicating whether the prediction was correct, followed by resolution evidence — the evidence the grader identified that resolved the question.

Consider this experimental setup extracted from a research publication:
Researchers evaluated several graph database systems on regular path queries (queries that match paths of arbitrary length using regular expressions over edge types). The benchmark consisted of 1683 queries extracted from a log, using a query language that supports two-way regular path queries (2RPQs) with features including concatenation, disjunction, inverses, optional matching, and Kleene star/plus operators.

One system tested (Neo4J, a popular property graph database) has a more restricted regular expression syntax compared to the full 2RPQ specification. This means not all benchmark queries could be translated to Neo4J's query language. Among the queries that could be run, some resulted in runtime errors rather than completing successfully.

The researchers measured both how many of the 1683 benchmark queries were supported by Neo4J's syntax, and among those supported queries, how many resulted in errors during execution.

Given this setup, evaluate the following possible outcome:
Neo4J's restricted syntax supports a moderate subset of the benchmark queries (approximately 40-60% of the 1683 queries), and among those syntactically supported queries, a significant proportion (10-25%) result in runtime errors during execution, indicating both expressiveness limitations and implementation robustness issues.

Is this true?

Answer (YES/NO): NO